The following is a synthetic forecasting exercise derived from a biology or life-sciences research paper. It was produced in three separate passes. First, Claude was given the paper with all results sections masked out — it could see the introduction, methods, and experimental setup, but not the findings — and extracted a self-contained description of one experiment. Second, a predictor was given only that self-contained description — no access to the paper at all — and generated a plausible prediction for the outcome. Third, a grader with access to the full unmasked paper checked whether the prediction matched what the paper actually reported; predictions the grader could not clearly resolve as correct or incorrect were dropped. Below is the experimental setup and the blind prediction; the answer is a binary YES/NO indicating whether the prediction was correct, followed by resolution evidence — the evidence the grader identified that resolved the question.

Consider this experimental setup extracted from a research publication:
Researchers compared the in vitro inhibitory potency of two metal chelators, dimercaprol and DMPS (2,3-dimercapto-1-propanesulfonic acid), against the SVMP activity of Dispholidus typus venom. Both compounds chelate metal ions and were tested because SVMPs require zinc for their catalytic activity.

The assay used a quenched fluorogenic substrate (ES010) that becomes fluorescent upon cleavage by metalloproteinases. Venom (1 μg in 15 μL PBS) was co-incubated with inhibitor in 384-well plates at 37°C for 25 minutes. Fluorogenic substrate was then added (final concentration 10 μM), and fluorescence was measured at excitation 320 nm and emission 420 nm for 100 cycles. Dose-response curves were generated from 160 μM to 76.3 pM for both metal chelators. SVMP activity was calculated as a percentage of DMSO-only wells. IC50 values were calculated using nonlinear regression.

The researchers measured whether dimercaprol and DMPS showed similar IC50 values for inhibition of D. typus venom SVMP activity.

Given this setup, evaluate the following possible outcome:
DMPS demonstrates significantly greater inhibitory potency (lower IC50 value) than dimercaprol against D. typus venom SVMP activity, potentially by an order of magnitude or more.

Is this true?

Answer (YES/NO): NO